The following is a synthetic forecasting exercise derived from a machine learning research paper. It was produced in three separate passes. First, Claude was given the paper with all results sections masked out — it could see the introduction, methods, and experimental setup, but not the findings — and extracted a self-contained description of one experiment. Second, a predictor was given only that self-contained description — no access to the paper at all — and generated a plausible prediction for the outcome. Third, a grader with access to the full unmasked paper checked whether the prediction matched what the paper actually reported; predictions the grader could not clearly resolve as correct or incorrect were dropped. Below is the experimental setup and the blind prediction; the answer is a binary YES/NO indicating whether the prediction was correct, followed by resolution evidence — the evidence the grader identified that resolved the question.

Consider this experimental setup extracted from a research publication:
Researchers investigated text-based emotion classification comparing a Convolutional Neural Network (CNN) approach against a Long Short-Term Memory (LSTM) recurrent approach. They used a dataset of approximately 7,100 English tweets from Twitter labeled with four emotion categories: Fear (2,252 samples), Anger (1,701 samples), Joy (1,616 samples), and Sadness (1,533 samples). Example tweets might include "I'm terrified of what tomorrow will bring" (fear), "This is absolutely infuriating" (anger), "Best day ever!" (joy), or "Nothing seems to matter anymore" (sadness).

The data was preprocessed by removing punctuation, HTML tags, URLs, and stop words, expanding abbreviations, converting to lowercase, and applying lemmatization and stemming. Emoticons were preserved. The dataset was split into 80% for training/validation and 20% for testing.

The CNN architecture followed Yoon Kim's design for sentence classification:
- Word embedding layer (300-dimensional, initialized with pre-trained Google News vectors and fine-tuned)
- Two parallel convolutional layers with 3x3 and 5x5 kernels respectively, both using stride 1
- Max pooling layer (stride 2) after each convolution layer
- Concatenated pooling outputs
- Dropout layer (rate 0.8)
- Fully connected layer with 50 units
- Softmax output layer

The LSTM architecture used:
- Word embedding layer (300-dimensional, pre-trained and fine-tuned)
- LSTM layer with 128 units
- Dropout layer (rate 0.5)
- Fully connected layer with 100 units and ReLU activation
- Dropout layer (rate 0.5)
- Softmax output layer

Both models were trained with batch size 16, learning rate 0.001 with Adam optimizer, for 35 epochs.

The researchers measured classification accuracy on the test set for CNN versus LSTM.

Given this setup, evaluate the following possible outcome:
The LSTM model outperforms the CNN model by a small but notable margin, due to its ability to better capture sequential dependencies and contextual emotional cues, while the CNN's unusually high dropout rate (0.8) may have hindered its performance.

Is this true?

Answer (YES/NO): NO